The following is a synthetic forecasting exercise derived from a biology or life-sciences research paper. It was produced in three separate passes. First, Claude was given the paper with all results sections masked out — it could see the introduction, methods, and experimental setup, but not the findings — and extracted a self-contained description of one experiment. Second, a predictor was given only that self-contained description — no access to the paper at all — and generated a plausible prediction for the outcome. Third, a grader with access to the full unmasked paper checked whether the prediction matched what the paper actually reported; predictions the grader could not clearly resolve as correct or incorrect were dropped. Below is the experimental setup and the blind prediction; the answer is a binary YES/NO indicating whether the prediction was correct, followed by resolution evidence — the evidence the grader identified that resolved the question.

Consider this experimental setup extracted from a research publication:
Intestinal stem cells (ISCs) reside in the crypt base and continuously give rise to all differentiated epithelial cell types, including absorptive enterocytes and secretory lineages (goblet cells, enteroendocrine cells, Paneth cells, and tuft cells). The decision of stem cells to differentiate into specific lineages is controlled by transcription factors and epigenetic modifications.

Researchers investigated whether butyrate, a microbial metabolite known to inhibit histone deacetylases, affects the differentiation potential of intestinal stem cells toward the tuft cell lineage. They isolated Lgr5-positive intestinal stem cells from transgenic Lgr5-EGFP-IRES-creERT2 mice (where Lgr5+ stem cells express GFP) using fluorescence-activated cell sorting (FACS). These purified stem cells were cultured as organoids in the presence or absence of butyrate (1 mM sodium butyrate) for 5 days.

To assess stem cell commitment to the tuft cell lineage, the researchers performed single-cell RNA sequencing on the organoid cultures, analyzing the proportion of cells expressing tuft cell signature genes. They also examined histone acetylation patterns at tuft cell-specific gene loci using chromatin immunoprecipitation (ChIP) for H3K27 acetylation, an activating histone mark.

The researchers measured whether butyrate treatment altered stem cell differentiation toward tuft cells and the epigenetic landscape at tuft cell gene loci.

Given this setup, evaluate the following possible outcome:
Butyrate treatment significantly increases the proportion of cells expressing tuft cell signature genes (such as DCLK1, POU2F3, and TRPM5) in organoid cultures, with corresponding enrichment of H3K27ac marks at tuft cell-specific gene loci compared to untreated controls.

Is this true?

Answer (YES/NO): NO